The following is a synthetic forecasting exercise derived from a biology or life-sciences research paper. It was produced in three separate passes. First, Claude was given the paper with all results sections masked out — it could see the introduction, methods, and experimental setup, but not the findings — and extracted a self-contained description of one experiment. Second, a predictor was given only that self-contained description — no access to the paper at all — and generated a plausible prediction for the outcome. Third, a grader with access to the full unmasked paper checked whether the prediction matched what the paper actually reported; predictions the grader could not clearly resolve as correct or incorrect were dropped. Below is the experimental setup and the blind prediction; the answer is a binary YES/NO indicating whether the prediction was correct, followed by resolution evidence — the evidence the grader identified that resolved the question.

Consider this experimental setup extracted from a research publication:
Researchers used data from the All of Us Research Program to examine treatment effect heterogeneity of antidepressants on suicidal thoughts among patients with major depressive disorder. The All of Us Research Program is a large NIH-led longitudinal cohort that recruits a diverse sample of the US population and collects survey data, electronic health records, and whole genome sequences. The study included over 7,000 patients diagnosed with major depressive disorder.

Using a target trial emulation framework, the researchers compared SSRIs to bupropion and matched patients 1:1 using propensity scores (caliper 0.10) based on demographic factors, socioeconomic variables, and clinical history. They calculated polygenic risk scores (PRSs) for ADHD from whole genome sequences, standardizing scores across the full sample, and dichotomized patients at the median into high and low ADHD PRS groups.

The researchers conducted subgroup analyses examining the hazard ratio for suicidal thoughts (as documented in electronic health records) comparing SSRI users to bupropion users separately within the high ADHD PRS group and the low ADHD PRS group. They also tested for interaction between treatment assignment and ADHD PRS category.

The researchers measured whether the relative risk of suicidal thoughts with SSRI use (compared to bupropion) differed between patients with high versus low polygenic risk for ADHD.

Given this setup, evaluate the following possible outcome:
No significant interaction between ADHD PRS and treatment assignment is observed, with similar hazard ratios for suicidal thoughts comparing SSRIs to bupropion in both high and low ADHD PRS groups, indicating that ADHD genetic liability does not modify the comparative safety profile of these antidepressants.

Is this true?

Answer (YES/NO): NO